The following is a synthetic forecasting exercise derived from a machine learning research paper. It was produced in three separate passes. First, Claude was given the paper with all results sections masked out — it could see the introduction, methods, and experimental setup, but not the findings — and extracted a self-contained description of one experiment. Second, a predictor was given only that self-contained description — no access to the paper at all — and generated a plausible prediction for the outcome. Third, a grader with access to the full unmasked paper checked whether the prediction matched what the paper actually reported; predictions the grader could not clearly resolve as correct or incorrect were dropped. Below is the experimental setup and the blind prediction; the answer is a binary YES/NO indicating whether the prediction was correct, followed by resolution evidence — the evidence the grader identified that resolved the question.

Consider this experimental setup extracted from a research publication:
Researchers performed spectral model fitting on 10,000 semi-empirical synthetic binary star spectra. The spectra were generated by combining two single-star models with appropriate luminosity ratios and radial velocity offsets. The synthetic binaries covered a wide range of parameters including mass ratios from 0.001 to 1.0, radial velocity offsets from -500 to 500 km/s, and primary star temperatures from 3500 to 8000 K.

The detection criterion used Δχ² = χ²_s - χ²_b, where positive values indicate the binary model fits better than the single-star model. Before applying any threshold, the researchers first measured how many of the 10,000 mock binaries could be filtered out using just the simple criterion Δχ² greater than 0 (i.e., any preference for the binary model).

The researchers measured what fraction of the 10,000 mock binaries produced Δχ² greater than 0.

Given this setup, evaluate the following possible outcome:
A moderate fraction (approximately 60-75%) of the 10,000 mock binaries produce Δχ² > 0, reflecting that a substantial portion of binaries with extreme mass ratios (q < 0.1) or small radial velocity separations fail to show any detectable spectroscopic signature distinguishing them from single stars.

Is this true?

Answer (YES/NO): NO